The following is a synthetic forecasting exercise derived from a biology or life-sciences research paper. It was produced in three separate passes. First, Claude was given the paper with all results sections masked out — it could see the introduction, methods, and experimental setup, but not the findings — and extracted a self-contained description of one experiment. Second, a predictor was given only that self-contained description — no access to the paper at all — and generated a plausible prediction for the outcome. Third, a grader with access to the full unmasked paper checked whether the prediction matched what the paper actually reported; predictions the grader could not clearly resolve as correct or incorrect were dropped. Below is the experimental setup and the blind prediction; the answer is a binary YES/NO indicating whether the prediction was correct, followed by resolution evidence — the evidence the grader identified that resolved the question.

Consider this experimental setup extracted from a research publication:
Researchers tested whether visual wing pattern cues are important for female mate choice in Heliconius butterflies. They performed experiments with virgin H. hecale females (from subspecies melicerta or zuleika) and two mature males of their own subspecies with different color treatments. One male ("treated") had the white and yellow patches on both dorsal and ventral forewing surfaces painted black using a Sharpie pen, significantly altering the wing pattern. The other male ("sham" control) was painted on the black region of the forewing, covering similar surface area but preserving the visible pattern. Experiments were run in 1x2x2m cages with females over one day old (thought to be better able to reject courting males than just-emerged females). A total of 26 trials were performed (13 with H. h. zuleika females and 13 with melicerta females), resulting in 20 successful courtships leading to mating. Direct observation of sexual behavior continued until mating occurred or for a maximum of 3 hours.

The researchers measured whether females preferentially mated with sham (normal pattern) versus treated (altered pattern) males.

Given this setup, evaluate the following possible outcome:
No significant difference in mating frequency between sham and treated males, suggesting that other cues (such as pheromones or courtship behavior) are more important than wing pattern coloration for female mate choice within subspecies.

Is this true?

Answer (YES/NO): YES